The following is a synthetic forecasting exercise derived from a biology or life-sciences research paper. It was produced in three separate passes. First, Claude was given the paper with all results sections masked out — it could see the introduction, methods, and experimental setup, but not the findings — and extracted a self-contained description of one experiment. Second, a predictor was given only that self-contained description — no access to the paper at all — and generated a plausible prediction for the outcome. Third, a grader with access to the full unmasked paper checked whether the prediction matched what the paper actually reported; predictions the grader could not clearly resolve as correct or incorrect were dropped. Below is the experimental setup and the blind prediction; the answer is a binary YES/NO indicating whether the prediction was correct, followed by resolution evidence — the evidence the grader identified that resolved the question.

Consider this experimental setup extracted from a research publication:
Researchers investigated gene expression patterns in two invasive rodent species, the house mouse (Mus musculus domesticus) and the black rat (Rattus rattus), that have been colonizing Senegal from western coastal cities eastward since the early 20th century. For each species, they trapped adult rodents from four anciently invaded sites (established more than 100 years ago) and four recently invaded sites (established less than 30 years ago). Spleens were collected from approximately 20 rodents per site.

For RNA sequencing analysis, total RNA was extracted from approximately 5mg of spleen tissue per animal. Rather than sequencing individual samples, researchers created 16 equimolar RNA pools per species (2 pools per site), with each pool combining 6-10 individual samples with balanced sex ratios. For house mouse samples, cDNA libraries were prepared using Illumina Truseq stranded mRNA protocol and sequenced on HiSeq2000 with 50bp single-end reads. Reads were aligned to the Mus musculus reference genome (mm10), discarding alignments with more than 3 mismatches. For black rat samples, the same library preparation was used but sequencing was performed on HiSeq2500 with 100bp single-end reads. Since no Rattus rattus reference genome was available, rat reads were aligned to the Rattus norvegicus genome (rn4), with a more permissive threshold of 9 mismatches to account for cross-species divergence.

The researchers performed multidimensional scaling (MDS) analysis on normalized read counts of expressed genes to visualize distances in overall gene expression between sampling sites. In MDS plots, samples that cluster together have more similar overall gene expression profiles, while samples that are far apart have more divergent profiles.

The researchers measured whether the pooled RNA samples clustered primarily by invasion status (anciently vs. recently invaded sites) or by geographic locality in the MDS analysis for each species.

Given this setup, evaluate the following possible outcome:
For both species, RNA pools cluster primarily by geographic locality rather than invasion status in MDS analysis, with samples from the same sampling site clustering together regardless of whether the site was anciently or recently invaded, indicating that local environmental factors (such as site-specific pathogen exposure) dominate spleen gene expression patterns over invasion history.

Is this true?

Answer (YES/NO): NO